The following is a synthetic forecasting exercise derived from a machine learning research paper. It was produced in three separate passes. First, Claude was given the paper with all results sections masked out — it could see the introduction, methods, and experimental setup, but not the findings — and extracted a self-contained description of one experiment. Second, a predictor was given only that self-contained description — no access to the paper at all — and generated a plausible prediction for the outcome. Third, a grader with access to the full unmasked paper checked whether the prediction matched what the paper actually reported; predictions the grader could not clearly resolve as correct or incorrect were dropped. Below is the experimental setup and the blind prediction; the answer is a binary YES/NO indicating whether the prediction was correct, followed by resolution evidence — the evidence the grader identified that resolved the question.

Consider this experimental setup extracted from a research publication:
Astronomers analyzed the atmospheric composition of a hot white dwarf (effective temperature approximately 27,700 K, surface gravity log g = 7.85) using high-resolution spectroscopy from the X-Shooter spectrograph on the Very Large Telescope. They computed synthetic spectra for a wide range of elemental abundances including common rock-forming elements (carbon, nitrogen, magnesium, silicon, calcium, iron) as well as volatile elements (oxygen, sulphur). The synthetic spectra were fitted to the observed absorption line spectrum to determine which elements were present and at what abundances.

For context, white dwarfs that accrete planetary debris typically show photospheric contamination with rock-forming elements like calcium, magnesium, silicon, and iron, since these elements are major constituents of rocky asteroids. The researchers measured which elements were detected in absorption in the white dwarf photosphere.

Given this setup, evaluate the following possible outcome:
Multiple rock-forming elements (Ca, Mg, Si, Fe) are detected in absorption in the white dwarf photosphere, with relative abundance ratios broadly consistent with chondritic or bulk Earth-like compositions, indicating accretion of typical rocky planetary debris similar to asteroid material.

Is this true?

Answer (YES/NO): NO